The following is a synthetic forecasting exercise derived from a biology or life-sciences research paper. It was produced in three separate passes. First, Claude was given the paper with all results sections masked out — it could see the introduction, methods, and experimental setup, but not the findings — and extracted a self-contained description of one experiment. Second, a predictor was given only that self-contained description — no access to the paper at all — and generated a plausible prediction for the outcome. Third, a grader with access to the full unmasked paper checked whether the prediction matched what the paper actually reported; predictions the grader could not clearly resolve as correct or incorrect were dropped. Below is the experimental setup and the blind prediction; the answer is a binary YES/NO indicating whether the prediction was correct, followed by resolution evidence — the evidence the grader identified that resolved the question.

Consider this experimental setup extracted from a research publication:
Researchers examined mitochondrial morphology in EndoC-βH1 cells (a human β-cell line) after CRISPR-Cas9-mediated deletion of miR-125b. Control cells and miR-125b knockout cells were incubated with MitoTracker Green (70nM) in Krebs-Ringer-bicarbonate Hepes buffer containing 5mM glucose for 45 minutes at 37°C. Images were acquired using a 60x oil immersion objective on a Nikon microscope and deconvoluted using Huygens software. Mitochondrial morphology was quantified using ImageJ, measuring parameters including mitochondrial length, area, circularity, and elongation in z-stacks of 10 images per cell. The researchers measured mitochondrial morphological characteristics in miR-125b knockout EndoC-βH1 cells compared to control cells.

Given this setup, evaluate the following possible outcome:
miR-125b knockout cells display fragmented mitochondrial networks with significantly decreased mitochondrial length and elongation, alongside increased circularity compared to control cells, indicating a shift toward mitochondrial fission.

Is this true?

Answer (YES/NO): YES